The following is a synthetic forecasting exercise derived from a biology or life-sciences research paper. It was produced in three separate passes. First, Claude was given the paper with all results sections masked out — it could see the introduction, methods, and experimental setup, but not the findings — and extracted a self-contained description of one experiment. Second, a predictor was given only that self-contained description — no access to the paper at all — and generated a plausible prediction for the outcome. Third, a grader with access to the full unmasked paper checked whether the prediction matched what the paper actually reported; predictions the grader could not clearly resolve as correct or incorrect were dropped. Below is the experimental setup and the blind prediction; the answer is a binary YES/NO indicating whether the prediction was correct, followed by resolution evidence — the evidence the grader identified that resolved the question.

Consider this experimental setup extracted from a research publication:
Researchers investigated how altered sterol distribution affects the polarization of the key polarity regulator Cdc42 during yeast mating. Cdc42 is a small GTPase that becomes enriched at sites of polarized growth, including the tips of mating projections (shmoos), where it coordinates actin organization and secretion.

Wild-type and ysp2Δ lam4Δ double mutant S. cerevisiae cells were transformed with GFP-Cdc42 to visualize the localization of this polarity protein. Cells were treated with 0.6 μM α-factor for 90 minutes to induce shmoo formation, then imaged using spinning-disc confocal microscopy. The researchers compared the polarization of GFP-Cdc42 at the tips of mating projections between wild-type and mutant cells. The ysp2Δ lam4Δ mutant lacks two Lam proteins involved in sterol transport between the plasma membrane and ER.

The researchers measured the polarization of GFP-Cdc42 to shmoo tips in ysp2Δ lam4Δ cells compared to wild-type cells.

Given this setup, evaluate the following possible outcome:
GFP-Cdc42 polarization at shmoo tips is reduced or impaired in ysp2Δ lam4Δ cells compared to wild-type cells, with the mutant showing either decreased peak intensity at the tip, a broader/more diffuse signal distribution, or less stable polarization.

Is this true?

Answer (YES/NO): YES